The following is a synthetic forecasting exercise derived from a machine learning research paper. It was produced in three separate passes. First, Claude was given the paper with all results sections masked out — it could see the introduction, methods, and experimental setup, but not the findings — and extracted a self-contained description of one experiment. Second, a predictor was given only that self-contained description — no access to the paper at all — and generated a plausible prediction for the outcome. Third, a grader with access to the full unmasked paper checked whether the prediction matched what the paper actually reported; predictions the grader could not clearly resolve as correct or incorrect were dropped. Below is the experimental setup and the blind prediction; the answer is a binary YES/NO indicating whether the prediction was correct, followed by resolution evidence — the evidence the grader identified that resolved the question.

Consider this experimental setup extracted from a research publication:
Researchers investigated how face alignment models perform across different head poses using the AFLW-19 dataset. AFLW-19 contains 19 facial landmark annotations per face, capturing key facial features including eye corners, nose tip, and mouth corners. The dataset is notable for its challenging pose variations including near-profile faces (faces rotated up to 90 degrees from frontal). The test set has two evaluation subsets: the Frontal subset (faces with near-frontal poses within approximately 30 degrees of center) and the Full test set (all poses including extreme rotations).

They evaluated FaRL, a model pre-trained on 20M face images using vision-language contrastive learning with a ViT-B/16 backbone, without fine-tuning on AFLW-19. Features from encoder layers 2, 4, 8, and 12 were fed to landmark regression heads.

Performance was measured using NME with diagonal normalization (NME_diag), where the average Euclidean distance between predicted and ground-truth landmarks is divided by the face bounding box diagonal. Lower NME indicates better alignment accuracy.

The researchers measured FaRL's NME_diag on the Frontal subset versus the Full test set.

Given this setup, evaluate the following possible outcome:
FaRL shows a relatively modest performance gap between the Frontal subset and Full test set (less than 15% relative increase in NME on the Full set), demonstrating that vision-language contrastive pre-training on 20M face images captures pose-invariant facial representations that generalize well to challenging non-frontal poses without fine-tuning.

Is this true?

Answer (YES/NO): NO